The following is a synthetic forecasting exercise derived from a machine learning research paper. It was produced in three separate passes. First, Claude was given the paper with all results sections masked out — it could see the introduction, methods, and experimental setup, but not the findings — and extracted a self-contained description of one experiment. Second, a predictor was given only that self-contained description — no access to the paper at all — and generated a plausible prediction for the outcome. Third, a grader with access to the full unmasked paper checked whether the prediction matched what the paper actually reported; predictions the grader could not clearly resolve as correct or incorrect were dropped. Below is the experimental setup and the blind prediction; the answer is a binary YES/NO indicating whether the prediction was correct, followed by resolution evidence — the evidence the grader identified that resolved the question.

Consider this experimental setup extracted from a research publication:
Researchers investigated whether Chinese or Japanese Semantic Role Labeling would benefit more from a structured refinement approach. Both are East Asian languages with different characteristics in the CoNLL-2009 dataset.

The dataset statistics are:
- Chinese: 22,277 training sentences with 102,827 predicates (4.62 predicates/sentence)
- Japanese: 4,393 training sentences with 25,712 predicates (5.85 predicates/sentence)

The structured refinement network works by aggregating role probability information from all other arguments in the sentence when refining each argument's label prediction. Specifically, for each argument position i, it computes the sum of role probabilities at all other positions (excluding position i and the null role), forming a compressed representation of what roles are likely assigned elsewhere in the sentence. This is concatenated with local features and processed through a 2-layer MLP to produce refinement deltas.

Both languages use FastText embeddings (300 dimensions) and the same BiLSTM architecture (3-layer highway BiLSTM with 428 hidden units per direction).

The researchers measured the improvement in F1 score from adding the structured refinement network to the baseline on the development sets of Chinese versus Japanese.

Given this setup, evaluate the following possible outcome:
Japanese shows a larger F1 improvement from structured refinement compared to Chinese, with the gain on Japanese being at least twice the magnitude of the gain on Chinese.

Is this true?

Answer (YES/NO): YES